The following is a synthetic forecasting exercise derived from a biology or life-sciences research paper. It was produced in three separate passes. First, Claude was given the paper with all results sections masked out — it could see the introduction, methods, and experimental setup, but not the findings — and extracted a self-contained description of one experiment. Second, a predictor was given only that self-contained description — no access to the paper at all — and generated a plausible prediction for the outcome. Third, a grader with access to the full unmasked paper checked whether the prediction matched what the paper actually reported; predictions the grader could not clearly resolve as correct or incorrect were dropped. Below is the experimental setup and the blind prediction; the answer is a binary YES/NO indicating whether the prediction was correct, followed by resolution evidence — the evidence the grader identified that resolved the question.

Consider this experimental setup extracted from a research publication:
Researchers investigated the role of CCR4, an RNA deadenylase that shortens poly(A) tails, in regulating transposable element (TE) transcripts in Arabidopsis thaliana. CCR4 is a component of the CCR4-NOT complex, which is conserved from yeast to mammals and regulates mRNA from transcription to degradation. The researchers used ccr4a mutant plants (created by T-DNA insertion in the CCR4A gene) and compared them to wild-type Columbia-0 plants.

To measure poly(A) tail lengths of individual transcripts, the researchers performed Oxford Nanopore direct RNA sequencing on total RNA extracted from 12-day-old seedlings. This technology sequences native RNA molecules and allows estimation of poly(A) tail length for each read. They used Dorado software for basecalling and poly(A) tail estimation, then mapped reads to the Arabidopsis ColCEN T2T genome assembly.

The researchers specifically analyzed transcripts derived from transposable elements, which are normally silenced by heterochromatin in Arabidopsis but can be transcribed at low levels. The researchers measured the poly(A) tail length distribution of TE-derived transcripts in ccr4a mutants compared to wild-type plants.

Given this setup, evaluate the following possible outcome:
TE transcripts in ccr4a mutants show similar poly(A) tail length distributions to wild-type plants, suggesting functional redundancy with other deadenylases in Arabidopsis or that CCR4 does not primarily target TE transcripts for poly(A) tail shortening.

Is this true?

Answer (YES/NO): NO